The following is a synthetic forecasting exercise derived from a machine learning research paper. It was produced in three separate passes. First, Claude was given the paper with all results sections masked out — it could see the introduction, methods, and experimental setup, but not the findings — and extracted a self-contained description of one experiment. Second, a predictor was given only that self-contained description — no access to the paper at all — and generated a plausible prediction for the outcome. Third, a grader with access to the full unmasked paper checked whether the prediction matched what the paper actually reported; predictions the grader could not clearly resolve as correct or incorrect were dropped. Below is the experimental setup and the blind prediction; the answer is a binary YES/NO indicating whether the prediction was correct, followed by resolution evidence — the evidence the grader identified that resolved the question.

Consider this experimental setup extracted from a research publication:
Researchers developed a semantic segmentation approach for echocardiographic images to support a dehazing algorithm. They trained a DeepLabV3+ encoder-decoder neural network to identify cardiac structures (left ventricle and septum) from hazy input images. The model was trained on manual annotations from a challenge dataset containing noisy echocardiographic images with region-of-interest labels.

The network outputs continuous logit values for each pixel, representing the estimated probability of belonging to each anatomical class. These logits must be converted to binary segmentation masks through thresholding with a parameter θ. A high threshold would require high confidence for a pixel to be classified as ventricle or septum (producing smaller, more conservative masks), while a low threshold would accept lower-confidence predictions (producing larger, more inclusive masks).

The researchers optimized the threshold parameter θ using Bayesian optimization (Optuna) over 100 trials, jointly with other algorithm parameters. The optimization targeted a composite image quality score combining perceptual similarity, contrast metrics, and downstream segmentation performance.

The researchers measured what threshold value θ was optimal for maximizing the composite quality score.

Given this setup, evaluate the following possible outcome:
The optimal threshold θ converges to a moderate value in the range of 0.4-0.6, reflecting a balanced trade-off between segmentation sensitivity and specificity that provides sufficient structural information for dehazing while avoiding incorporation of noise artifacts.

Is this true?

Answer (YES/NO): NO